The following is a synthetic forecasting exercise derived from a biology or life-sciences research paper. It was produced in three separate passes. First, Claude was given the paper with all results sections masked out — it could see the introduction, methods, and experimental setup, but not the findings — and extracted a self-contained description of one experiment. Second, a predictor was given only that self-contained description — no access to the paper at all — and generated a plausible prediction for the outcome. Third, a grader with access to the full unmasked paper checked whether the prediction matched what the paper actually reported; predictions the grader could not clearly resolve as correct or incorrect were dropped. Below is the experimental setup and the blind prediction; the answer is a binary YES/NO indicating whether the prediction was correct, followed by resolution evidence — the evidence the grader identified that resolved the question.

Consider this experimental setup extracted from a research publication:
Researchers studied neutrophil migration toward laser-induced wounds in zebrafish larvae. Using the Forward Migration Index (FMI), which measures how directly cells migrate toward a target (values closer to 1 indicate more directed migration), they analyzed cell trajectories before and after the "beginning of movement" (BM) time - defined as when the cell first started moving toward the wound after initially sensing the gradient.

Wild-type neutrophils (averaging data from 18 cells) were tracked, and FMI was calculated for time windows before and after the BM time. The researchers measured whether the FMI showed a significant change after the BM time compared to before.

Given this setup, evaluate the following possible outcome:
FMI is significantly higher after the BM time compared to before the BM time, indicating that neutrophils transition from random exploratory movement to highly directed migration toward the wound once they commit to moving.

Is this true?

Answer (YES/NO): YES